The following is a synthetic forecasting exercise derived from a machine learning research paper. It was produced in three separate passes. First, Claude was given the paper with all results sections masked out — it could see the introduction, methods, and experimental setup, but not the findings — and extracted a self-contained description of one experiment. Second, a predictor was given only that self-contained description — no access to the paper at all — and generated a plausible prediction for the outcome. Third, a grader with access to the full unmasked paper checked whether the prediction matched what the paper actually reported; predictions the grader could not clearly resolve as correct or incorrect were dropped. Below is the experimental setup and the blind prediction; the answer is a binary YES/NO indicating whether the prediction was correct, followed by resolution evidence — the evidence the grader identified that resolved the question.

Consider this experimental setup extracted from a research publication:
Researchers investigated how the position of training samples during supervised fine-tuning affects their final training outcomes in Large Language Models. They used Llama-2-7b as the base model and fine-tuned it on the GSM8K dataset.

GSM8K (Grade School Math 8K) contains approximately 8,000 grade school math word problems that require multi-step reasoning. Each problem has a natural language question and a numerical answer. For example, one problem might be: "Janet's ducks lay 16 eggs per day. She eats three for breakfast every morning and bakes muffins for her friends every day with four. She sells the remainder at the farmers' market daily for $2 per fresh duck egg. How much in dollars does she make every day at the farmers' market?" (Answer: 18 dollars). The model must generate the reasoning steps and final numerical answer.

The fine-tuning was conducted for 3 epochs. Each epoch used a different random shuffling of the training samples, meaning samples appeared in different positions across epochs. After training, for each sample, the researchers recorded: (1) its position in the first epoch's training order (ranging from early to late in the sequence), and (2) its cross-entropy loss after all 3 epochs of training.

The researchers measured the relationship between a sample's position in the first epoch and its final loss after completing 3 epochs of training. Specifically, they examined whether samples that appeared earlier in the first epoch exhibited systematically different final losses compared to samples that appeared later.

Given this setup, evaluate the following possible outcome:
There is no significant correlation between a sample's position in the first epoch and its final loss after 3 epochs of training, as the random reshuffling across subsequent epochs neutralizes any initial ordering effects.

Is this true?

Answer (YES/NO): NO